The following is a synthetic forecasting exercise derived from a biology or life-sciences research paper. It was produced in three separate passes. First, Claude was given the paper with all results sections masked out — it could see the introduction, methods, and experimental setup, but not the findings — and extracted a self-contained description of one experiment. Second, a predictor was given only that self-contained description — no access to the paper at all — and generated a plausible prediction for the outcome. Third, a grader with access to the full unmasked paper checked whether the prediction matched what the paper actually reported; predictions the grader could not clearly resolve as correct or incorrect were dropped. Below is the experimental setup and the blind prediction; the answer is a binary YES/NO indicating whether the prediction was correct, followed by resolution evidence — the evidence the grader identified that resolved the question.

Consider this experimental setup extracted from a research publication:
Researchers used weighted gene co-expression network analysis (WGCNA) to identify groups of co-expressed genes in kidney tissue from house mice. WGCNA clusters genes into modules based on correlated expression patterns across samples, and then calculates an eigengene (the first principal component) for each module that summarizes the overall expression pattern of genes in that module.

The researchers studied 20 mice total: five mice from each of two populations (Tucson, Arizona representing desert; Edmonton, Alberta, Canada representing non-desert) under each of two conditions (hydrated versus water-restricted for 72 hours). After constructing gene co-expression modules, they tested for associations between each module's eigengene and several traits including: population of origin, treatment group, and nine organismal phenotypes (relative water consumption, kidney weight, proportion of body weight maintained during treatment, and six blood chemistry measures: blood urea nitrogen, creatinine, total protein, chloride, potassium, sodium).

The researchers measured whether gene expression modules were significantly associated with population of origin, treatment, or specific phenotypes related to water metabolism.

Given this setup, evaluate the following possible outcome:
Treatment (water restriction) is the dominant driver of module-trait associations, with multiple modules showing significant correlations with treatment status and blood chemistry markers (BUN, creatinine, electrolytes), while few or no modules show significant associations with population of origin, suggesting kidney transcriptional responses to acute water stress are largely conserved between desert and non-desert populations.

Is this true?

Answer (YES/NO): NO